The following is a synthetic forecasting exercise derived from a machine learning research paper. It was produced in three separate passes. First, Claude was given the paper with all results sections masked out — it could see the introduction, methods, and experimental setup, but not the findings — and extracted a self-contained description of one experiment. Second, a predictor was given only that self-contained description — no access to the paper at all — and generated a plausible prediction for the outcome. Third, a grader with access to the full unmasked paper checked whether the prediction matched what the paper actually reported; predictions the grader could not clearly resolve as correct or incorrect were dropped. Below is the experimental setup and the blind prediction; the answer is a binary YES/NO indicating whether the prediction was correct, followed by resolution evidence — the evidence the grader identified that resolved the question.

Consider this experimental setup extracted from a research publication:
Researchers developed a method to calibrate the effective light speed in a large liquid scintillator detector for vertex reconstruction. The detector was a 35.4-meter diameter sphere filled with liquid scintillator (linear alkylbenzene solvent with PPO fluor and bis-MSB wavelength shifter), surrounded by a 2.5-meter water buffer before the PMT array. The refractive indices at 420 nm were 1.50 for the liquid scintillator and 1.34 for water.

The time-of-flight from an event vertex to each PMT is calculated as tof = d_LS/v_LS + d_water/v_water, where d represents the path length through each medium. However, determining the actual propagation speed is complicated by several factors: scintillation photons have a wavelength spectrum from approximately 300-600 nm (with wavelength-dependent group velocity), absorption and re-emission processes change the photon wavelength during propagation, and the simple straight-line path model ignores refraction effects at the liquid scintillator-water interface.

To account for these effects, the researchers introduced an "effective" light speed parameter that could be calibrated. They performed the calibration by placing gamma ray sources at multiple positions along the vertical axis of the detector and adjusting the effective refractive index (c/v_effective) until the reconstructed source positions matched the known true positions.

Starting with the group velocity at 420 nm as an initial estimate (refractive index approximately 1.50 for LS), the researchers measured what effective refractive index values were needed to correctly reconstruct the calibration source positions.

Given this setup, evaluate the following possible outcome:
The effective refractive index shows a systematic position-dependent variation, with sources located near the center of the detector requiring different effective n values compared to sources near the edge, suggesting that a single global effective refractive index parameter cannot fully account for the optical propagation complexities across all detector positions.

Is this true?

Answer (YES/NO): NO